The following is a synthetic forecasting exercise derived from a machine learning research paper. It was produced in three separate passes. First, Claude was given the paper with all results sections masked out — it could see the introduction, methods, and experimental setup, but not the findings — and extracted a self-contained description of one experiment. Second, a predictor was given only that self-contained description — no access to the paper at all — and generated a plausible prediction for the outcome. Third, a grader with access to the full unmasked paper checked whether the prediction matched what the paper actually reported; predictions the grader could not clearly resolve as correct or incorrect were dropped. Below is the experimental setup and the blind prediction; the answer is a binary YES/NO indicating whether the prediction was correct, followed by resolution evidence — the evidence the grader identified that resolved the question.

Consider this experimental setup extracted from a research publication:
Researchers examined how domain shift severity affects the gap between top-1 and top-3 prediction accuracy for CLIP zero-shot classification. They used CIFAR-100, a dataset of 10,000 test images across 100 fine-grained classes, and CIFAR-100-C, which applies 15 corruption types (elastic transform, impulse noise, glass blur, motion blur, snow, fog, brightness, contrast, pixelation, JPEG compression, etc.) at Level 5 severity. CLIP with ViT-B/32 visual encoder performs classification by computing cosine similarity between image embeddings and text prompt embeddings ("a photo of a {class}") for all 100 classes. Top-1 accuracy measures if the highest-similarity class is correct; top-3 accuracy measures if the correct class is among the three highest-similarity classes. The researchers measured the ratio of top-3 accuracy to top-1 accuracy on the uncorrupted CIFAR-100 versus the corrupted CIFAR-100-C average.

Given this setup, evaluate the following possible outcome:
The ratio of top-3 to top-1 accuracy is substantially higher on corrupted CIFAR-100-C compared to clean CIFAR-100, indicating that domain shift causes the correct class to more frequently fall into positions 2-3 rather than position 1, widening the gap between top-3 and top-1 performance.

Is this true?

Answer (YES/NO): YES